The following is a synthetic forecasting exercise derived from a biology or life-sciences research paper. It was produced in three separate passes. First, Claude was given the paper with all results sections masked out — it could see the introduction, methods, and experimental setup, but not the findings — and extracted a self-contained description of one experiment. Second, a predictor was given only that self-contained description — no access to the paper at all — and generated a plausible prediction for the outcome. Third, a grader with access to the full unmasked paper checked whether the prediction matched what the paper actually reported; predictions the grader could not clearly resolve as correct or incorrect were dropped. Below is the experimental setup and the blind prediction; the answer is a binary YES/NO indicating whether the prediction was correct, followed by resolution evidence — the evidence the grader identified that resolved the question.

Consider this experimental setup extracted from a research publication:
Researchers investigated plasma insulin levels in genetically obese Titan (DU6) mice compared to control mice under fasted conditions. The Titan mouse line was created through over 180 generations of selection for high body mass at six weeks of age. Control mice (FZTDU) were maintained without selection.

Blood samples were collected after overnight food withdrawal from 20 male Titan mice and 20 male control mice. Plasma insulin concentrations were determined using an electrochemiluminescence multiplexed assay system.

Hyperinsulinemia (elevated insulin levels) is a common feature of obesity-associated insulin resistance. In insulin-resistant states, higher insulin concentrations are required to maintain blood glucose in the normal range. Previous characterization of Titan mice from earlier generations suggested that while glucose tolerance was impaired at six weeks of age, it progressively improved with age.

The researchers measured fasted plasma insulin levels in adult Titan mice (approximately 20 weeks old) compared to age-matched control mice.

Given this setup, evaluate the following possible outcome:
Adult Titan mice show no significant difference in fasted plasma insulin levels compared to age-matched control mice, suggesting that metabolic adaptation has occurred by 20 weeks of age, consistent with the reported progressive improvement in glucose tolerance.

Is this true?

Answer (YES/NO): NO